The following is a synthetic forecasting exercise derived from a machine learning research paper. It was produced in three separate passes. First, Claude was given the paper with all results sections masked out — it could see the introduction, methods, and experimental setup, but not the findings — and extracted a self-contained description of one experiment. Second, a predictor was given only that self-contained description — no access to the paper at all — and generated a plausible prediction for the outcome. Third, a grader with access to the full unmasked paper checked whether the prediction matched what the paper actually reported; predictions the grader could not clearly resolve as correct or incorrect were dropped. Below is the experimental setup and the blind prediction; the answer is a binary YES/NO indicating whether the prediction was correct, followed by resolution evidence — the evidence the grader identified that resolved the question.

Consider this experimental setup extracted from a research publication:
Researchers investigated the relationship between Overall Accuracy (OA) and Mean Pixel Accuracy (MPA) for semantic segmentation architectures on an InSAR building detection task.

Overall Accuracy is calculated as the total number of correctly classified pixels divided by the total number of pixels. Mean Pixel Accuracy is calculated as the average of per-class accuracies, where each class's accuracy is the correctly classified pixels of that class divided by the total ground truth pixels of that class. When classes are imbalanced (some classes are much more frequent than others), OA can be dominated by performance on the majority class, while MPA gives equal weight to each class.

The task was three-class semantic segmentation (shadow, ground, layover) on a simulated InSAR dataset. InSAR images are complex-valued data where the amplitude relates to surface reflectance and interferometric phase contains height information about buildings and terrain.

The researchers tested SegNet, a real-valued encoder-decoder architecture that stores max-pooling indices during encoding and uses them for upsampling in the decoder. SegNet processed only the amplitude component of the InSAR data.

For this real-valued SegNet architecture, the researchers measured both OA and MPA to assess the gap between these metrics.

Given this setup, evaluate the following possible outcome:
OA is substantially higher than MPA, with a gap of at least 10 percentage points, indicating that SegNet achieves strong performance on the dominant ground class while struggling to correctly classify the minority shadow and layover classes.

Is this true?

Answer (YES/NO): YES